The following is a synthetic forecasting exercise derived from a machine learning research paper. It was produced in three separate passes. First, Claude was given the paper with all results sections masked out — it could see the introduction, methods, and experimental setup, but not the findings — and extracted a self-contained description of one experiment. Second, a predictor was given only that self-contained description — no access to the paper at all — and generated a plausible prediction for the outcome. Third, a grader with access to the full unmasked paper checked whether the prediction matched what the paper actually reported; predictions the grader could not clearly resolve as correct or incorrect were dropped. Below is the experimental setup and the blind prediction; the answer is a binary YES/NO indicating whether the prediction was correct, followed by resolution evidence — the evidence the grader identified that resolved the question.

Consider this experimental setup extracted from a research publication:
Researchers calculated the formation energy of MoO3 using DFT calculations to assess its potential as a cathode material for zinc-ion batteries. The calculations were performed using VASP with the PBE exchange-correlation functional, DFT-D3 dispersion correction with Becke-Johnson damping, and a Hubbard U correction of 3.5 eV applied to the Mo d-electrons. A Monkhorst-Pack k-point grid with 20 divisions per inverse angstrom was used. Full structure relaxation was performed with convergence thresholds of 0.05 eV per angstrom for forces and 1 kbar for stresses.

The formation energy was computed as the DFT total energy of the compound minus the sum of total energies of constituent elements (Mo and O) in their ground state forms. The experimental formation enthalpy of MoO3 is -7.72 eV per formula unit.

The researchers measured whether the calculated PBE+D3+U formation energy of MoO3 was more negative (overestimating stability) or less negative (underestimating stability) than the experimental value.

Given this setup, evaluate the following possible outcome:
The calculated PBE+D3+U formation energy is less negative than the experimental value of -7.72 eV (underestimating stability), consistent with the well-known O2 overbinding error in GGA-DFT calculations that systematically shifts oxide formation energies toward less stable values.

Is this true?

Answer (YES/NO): NO